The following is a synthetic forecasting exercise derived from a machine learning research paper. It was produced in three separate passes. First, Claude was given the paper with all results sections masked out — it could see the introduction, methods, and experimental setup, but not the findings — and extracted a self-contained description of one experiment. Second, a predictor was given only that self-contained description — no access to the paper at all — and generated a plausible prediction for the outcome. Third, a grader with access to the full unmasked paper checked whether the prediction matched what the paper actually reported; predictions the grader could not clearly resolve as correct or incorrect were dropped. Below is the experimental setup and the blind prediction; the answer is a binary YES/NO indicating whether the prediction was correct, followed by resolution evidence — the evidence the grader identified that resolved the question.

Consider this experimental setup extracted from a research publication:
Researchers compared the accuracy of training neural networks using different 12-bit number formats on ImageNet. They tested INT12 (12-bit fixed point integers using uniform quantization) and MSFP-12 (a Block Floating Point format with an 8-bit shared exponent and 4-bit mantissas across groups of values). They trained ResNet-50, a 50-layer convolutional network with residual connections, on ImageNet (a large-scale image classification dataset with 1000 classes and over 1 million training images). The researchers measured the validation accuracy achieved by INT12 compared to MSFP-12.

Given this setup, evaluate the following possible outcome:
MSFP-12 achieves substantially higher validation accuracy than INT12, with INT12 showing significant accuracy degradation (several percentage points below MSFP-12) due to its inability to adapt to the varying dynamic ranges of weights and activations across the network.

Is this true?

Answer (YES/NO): NO